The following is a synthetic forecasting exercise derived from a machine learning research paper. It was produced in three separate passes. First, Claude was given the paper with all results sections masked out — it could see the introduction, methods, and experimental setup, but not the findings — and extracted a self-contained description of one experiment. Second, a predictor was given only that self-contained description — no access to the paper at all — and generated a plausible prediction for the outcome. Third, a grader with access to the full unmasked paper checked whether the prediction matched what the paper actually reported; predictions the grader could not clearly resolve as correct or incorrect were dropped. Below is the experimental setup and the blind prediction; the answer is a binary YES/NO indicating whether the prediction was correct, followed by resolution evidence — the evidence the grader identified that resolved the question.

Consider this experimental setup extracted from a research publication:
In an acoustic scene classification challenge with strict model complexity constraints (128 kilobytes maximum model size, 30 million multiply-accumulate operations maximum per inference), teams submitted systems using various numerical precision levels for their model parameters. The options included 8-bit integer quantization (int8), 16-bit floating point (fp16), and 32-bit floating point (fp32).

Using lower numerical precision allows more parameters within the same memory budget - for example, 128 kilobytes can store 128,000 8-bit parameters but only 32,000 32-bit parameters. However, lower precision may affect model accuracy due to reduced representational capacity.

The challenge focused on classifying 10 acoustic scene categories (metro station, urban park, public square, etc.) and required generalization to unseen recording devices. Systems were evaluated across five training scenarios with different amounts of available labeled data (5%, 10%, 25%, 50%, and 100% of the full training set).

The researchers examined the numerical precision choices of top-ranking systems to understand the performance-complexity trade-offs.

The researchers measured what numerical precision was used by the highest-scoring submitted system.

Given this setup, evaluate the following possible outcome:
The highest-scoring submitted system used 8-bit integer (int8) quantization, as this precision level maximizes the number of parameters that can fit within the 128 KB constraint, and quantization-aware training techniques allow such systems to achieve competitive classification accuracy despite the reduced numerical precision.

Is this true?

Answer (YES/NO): NO